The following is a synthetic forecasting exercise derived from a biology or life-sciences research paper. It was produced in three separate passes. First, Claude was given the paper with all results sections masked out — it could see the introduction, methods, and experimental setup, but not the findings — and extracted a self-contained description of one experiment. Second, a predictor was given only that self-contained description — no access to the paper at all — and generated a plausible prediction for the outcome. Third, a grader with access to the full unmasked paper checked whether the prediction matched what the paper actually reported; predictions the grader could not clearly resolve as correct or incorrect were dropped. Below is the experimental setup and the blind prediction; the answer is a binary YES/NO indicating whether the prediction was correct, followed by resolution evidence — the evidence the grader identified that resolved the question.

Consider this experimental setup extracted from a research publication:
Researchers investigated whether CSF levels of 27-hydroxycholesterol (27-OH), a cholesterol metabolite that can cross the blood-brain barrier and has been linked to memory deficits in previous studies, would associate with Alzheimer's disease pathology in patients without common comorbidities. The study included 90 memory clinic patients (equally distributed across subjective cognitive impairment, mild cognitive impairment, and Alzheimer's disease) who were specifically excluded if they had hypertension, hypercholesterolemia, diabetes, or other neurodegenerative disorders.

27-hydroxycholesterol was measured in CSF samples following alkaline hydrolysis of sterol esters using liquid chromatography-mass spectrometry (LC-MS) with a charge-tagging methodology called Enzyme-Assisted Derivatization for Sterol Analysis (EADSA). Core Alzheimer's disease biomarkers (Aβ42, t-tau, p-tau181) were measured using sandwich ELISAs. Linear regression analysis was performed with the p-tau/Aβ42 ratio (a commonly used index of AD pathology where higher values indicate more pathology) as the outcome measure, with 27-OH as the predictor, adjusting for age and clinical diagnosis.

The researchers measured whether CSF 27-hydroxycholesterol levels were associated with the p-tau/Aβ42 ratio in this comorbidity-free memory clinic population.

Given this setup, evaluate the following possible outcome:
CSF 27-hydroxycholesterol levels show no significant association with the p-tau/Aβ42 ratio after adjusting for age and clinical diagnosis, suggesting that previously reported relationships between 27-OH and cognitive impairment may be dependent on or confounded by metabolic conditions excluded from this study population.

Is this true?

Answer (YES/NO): YES